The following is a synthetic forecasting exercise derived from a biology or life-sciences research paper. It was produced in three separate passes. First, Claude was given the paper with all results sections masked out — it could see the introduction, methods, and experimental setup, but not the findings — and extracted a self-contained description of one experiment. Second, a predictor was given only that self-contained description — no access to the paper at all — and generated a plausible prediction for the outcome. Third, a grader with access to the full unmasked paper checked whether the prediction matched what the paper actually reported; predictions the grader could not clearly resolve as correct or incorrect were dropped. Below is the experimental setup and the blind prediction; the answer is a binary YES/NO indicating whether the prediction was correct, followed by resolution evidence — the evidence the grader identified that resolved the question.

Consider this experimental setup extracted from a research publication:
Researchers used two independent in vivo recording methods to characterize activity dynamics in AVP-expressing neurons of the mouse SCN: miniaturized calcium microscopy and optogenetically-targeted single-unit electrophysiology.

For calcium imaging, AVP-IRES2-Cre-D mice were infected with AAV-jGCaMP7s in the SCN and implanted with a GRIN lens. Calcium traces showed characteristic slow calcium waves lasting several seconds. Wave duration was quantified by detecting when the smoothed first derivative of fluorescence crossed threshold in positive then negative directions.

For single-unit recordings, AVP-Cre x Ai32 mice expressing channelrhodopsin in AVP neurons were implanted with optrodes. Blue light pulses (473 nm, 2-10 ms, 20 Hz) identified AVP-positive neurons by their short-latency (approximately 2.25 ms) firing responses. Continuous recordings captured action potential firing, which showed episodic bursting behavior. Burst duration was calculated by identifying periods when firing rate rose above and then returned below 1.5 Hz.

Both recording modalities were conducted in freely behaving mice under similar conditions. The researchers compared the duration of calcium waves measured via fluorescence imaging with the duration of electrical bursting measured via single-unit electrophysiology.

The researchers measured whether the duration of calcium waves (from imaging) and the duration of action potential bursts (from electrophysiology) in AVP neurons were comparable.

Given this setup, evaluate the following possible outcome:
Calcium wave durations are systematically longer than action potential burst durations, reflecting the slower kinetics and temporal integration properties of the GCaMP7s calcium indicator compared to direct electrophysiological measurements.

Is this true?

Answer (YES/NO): NO